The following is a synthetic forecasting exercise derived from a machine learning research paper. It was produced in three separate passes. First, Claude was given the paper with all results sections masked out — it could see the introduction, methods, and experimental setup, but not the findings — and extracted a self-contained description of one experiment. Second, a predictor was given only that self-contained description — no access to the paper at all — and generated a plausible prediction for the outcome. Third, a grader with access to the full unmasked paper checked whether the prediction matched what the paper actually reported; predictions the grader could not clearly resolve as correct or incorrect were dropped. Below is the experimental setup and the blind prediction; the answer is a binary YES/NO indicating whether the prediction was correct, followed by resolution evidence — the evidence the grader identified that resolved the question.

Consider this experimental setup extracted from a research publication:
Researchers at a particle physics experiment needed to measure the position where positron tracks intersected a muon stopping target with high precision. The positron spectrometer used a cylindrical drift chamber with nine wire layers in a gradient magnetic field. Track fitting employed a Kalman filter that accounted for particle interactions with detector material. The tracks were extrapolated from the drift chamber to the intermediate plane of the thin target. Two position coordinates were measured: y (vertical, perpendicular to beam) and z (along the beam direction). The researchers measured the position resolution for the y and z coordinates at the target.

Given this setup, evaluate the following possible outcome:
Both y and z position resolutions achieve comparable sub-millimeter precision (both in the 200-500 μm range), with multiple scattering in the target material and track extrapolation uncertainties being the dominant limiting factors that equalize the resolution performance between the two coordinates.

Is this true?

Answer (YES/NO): NO